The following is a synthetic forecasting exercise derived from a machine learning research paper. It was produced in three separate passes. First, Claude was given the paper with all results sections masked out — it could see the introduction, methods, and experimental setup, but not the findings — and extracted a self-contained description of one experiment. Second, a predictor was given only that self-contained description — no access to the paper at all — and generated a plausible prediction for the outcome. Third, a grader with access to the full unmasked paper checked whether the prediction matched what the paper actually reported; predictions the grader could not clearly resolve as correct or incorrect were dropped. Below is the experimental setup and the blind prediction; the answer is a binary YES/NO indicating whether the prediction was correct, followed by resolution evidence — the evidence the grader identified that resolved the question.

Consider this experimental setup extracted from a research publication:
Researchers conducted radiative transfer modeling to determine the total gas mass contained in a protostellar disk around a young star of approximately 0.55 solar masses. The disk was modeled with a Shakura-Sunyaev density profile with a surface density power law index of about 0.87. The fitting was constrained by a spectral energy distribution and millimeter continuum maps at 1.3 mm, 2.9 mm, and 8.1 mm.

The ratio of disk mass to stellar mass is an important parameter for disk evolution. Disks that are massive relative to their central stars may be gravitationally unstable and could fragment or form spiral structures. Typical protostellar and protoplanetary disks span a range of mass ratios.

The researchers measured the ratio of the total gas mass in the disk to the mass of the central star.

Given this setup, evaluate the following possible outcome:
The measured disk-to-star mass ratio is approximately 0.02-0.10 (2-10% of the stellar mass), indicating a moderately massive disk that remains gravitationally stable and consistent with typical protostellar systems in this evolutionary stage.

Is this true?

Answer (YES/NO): NO